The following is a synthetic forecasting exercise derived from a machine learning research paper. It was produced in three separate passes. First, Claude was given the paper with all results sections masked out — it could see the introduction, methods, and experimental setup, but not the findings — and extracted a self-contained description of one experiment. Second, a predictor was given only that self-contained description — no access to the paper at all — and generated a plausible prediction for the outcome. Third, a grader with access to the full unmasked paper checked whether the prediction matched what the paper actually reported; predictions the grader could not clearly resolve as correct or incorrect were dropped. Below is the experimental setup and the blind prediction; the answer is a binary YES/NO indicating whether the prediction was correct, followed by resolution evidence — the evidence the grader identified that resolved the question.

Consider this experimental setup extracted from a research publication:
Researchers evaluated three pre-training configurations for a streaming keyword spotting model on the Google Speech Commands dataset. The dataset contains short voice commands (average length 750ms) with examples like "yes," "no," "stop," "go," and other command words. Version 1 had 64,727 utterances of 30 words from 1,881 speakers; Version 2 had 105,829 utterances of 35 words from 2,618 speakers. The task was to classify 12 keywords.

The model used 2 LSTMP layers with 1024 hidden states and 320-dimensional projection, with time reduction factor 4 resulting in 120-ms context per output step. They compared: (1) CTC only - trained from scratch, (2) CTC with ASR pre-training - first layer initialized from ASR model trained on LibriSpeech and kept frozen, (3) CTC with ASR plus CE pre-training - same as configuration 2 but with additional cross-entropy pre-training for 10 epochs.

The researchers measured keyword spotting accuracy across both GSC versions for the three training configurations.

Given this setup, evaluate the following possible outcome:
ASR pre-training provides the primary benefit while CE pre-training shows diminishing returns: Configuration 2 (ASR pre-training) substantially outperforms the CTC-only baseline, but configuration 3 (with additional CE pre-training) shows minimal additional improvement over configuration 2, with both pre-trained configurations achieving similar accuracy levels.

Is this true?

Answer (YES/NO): NO